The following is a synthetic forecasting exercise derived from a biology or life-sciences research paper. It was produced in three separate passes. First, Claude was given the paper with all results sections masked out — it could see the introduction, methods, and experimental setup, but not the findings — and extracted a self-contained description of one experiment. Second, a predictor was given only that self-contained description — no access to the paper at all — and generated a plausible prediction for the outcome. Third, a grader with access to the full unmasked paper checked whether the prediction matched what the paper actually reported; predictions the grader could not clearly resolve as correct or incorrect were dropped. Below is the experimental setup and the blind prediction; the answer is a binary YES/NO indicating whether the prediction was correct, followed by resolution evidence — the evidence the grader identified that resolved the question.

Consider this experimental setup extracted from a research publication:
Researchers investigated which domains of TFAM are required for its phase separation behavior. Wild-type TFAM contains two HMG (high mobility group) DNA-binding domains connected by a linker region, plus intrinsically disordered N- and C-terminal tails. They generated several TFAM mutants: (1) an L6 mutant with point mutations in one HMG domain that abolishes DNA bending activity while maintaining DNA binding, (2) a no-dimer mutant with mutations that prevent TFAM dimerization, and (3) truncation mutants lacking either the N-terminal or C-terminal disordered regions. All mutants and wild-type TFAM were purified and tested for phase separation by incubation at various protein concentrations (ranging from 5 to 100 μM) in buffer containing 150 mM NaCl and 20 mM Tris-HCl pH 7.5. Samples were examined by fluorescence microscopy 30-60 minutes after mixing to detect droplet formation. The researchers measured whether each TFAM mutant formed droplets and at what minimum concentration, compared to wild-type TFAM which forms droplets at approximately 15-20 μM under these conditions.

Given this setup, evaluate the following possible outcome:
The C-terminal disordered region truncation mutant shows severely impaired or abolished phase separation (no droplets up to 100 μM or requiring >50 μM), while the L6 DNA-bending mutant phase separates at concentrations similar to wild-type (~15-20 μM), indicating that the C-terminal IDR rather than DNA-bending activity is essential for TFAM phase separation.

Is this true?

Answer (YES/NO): NO